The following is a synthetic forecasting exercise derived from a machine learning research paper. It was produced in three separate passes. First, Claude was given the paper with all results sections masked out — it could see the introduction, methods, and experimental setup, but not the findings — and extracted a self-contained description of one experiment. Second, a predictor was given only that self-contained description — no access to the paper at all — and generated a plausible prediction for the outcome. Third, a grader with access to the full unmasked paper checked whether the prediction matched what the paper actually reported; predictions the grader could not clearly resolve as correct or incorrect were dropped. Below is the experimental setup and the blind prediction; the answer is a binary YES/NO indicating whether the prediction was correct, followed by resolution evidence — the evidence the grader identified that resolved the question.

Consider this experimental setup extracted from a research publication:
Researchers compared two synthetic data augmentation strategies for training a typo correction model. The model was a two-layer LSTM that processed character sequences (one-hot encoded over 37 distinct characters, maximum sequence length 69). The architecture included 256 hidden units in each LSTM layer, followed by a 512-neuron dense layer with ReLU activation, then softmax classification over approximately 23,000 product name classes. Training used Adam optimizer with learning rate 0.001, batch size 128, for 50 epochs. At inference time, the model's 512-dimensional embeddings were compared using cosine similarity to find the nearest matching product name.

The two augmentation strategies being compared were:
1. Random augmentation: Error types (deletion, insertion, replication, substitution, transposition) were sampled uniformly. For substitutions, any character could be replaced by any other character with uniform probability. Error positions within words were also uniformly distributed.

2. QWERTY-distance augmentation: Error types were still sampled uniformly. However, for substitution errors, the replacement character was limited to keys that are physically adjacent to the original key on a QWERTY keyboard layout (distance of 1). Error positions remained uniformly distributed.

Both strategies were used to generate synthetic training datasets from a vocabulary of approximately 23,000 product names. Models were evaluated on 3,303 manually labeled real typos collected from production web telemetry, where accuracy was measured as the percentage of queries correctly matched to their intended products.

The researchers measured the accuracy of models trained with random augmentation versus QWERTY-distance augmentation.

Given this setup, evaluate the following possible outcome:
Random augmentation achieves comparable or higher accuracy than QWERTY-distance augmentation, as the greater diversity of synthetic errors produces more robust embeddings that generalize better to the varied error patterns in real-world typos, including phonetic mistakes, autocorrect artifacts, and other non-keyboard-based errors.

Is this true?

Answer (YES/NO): YES